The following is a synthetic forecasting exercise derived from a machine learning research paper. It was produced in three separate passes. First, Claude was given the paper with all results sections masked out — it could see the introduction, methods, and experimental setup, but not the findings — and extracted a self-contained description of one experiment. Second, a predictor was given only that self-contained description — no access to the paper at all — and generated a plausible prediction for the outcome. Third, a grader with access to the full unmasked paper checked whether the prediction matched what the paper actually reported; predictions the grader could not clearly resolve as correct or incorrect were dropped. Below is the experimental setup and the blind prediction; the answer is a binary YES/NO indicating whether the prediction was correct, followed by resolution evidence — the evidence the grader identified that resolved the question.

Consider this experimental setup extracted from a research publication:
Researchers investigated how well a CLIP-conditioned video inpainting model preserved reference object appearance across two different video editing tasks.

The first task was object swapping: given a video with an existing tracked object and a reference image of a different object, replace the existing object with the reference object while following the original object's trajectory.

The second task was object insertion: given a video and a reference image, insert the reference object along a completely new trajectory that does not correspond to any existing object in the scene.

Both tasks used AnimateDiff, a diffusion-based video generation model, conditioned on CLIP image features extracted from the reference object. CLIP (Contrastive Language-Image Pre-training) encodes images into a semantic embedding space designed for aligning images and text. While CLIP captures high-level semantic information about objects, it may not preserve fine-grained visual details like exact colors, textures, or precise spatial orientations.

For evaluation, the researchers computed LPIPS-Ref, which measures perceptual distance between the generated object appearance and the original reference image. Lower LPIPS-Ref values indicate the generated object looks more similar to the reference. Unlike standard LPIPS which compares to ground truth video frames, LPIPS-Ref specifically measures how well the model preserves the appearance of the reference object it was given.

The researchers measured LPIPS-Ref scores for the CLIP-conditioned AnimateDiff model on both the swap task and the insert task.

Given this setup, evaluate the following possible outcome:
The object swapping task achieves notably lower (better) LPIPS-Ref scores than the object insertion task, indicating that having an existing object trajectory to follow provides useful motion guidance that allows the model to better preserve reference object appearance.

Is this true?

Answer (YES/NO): NO